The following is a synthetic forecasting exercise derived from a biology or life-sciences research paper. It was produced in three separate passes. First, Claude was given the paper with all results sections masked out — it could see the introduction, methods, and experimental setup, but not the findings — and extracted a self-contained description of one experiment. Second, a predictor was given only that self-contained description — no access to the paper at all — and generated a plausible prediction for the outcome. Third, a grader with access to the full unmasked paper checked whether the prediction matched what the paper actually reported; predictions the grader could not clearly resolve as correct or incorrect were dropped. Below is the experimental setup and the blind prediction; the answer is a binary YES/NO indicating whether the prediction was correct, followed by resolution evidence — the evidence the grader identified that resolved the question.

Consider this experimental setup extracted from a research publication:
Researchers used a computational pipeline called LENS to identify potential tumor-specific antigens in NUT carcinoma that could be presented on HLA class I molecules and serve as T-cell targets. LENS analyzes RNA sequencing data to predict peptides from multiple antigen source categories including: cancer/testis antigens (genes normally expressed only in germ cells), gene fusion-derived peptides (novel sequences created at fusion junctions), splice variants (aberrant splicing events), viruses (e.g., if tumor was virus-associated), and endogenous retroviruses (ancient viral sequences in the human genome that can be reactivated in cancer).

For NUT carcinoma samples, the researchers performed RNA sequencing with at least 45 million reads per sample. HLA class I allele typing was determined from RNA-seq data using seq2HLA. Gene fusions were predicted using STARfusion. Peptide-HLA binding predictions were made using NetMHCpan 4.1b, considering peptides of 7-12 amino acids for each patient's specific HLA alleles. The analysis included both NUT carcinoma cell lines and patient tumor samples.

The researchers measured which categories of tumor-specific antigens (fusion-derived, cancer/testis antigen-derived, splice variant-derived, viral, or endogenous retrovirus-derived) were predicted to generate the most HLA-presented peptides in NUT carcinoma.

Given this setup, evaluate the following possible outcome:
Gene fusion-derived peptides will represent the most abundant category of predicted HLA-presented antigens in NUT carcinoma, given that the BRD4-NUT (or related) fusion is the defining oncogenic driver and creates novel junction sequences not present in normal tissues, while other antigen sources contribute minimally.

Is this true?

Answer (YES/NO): NO